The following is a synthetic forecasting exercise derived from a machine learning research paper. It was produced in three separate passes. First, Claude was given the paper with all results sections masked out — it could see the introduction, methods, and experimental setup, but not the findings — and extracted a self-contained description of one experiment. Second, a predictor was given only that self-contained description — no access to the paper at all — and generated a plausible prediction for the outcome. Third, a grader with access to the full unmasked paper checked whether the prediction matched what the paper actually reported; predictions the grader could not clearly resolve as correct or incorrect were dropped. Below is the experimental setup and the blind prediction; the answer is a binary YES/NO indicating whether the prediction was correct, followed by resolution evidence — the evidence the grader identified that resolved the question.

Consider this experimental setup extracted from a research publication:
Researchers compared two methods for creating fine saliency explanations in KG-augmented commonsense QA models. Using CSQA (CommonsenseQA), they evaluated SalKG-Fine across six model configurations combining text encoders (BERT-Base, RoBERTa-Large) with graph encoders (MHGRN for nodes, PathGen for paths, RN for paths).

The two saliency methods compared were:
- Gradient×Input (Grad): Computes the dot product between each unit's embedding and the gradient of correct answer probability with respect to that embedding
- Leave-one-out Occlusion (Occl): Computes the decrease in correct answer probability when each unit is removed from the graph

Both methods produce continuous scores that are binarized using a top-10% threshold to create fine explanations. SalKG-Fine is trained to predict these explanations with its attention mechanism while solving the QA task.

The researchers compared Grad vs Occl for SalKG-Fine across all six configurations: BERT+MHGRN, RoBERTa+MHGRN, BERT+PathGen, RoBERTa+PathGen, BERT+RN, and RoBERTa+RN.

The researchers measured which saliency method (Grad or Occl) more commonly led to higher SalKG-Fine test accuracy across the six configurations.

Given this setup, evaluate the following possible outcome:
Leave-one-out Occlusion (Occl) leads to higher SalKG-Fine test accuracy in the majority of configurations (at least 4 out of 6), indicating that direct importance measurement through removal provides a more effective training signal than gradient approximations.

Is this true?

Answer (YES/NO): YES